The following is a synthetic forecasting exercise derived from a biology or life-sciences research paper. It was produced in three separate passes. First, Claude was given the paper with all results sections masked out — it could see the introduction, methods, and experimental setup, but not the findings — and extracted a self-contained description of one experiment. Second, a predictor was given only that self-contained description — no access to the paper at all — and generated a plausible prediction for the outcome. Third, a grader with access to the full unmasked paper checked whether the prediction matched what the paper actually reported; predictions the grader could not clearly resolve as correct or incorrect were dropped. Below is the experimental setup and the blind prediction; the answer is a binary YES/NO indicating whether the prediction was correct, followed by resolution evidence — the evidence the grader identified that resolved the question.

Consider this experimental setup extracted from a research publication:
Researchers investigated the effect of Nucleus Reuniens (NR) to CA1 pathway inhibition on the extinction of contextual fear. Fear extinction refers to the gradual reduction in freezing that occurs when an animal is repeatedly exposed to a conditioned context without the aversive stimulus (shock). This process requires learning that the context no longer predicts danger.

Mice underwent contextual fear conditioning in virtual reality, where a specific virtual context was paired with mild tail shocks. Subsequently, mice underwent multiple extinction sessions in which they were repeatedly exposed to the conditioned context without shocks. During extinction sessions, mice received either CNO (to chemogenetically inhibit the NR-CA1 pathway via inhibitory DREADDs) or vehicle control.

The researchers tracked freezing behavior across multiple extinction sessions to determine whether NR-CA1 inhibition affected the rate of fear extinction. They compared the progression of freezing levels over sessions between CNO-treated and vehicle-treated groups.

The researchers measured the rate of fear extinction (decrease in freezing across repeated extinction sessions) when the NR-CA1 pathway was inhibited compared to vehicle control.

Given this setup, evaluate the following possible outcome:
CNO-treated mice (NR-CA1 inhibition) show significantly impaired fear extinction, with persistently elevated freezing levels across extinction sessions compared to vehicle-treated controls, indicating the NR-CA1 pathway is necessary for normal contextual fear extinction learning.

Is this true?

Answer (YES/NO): NO